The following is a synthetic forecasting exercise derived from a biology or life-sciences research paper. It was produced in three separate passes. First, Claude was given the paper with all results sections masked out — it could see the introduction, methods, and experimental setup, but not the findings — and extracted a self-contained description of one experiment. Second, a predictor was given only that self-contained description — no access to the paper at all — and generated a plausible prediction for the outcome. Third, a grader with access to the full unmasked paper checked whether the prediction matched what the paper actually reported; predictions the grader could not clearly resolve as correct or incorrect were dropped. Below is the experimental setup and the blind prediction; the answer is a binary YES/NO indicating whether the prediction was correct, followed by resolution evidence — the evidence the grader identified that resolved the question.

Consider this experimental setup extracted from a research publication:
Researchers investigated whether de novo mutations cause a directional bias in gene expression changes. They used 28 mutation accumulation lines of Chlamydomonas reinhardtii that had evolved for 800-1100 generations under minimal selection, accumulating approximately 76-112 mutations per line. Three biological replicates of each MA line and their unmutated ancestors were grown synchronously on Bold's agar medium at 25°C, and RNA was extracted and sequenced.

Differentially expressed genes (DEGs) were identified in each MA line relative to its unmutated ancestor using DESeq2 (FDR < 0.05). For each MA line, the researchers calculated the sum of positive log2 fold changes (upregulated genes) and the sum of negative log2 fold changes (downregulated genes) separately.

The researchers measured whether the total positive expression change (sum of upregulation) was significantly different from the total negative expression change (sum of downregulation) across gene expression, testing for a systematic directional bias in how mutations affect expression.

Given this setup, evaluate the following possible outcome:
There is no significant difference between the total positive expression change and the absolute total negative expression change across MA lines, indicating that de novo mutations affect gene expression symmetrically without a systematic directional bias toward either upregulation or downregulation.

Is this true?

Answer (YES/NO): YES